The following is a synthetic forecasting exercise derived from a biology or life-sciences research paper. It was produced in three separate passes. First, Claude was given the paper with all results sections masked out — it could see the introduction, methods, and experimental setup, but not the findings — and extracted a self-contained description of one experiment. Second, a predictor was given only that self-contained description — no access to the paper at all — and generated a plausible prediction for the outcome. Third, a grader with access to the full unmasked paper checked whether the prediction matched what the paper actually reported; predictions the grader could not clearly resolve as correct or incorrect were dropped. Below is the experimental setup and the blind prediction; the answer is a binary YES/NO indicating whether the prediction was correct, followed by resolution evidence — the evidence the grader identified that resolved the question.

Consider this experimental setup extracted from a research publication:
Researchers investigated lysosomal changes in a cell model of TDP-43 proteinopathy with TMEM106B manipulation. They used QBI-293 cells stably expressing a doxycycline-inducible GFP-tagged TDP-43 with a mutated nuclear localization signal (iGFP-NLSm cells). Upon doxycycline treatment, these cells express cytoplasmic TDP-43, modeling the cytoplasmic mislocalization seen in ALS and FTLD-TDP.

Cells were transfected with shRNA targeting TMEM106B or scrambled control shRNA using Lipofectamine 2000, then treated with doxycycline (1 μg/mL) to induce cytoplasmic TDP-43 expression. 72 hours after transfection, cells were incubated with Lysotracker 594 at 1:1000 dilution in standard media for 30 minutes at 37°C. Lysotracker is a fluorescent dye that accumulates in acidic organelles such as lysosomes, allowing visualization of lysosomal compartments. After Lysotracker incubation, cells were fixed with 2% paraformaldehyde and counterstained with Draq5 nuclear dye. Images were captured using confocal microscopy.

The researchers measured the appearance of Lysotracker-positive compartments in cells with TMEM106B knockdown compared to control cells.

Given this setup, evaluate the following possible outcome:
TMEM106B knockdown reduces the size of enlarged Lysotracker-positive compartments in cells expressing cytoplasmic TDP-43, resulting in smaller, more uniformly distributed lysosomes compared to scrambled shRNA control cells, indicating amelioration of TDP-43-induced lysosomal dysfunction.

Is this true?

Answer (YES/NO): NO